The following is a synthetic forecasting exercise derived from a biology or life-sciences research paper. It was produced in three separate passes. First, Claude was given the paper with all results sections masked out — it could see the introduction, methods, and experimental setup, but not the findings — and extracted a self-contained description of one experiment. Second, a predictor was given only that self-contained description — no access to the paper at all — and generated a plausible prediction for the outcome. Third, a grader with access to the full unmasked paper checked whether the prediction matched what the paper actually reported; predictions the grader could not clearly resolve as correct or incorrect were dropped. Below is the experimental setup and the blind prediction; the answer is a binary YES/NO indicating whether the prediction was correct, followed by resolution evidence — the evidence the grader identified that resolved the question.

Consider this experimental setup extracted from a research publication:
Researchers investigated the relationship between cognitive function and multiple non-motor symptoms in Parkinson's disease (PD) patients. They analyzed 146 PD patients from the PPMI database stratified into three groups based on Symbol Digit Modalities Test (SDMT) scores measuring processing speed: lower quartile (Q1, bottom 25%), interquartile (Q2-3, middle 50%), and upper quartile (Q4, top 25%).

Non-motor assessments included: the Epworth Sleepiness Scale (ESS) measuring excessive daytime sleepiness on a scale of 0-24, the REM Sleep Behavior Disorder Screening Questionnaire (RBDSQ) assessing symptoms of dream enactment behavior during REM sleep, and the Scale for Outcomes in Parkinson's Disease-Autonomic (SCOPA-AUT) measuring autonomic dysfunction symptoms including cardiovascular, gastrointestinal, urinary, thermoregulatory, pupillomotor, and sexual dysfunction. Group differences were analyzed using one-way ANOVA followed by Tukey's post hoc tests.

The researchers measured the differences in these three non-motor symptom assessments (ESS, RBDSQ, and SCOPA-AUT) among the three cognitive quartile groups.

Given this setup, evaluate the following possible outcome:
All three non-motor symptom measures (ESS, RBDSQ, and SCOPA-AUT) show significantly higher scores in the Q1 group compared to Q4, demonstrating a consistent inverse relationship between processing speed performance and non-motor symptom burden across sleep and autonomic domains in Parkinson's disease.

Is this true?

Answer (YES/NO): YES